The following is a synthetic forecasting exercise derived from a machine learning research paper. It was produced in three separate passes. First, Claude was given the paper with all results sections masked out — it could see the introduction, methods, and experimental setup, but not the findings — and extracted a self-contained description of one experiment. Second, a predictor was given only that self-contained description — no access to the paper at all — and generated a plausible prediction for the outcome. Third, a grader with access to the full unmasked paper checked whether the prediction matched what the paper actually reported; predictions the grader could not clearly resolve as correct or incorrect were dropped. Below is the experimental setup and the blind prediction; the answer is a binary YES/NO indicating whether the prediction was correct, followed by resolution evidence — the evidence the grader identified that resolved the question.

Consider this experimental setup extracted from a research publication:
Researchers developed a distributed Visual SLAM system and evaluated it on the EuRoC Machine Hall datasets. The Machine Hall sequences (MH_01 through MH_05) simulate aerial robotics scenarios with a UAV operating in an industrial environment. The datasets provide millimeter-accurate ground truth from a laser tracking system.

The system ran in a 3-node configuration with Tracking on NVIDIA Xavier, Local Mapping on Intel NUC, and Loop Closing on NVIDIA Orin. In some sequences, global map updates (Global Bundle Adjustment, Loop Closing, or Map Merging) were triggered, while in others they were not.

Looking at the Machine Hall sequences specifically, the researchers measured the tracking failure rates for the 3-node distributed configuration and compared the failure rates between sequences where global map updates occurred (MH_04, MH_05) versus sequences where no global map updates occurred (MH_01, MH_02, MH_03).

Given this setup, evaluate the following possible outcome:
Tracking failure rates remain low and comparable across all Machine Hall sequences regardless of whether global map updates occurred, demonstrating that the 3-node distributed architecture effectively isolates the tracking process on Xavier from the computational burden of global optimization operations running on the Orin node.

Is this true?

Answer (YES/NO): NO